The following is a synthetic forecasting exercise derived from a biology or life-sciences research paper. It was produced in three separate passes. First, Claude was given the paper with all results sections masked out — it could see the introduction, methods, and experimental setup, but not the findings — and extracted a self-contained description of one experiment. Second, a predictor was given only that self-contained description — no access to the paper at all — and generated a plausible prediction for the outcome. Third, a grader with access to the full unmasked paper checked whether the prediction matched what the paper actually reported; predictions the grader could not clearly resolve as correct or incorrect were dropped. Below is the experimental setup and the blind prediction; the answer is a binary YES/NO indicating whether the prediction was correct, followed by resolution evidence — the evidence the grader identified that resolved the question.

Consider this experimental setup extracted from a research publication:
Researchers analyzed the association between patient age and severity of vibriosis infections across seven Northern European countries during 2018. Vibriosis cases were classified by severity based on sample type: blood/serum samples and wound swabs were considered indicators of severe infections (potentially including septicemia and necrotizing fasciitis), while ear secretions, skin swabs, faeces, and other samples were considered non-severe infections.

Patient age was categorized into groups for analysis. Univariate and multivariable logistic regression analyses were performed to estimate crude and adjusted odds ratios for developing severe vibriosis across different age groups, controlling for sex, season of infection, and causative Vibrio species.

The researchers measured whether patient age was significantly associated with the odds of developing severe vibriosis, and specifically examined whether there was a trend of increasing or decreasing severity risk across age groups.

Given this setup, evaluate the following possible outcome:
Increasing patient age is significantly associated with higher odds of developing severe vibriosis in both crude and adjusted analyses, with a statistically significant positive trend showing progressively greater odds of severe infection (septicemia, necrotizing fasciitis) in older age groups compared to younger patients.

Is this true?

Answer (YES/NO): YES